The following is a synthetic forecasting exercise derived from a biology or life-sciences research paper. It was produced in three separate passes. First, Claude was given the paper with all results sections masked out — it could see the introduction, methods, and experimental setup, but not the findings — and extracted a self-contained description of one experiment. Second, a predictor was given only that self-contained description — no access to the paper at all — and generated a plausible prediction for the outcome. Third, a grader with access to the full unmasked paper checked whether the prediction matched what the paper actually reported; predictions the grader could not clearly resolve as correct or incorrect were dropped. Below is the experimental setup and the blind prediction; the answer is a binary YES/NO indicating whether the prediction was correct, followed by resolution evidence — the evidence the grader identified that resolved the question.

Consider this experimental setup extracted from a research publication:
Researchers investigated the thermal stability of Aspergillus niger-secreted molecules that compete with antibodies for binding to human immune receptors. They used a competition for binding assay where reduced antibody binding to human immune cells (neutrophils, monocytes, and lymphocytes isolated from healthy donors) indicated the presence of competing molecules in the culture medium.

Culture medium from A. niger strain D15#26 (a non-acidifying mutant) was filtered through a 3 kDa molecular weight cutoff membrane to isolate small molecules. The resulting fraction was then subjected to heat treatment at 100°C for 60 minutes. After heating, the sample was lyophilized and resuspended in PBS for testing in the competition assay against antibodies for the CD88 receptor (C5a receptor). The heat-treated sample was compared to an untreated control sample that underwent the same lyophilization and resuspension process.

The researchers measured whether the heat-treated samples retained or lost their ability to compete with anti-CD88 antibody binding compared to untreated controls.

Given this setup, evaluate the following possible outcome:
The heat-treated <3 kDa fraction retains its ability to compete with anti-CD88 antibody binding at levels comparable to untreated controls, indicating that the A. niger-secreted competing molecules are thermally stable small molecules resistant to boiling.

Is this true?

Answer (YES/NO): YES